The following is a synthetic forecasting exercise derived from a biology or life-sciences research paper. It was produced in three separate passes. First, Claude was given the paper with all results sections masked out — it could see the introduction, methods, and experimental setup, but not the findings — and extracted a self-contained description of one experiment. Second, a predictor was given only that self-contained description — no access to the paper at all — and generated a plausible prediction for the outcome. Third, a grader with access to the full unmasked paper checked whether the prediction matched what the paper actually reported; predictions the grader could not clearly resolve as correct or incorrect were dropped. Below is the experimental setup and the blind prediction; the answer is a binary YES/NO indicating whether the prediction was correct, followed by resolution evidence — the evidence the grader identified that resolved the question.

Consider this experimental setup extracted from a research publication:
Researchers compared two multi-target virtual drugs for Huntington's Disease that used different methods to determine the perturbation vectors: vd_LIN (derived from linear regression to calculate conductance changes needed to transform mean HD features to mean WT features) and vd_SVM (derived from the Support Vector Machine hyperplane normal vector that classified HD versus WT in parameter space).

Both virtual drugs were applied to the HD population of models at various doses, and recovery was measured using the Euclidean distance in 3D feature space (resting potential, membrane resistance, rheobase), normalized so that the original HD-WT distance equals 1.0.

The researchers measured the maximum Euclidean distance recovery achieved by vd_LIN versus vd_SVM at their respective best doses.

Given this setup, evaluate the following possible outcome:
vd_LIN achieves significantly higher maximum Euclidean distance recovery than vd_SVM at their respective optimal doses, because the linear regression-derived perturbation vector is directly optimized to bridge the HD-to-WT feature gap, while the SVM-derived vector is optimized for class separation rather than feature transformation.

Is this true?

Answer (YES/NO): NO